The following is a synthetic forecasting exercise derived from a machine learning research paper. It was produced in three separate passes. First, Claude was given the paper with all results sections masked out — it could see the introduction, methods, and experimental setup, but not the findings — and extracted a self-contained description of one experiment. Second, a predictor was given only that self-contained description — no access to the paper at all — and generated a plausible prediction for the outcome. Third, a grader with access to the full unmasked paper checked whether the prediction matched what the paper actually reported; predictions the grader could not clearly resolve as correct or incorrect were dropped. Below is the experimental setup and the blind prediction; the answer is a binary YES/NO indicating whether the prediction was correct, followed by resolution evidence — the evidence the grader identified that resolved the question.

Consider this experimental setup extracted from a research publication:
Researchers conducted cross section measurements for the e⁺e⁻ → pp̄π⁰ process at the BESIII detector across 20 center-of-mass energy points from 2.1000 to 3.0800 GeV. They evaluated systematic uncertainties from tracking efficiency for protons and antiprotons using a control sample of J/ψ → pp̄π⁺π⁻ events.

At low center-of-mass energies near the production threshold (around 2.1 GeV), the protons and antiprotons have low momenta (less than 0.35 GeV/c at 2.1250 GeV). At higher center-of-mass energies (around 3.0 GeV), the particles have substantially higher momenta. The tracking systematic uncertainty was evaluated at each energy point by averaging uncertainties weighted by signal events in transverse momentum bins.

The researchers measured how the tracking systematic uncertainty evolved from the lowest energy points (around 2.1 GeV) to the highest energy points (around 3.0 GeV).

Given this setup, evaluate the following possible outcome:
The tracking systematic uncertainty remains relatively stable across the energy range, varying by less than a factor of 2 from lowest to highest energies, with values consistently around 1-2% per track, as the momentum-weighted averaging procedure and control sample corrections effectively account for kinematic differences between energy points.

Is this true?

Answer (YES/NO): NO